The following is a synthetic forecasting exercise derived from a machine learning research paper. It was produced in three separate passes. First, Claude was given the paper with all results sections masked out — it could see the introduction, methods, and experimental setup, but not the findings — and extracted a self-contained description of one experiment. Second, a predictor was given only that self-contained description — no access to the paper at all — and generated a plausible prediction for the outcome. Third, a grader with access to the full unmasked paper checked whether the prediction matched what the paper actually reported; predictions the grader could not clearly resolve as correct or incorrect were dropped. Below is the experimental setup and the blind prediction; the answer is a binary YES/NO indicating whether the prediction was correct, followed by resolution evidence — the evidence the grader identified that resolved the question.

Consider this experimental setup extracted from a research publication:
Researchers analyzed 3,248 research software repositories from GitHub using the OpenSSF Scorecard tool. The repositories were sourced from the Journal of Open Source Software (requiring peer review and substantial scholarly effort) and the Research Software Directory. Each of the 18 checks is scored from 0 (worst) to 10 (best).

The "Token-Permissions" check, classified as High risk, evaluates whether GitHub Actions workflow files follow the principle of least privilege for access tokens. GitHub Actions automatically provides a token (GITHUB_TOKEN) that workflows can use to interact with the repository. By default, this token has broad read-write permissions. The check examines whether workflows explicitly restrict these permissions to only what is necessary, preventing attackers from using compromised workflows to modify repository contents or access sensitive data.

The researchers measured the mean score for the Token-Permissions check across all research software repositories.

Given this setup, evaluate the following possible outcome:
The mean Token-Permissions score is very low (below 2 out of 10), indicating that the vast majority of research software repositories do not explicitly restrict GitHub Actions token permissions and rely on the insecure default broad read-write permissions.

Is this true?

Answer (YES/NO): YES